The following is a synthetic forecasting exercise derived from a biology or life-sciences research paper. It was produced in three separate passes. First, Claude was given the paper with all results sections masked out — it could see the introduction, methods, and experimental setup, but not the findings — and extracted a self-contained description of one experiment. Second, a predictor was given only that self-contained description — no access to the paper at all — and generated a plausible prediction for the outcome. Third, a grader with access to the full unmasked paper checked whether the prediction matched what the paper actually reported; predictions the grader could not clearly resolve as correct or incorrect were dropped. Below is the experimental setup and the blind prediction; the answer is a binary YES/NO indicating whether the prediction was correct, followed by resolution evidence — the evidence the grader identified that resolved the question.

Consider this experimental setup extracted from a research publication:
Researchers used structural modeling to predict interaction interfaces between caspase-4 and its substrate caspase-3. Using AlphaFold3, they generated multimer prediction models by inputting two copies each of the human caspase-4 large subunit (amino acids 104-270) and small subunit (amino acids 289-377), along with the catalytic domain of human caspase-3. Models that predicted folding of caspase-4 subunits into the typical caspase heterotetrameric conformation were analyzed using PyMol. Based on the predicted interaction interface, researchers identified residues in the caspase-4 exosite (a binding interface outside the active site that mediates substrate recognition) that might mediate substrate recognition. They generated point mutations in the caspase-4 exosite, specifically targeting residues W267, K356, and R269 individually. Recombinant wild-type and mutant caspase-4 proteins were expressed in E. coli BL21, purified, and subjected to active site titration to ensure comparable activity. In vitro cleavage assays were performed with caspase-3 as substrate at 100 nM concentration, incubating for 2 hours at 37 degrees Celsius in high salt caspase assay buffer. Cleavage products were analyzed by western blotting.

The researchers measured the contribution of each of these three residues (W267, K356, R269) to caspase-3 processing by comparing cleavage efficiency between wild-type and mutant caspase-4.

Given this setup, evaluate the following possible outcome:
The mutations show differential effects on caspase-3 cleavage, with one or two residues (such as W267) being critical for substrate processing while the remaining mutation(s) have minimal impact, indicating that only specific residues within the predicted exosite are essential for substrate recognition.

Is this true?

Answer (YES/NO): YES